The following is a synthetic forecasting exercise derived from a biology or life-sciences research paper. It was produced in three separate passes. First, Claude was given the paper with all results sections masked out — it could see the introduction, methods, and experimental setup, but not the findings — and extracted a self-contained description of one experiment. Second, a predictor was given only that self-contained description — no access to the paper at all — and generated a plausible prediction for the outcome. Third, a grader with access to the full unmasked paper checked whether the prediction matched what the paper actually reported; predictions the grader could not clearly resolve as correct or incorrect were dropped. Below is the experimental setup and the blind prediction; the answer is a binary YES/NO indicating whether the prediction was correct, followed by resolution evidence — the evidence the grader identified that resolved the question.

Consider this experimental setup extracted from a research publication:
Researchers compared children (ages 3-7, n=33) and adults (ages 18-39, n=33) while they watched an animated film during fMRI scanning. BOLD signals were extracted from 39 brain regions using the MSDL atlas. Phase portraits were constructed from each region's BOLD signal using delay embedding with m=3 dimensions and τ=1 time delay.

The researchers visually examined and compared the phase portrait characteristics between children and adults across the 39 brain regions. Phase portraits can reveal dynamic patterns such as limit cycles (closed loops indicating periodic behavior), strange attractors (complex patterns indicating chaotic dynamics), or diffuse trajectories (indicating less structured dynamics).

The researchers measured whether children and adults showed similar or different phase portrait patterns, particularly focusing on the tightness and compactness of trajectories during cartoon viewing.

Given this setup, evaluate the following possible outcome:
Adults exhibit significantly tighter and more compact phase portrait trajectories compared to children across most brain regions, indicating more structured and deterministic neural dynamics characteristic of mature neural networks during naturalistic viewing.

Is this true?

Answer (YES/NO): NO